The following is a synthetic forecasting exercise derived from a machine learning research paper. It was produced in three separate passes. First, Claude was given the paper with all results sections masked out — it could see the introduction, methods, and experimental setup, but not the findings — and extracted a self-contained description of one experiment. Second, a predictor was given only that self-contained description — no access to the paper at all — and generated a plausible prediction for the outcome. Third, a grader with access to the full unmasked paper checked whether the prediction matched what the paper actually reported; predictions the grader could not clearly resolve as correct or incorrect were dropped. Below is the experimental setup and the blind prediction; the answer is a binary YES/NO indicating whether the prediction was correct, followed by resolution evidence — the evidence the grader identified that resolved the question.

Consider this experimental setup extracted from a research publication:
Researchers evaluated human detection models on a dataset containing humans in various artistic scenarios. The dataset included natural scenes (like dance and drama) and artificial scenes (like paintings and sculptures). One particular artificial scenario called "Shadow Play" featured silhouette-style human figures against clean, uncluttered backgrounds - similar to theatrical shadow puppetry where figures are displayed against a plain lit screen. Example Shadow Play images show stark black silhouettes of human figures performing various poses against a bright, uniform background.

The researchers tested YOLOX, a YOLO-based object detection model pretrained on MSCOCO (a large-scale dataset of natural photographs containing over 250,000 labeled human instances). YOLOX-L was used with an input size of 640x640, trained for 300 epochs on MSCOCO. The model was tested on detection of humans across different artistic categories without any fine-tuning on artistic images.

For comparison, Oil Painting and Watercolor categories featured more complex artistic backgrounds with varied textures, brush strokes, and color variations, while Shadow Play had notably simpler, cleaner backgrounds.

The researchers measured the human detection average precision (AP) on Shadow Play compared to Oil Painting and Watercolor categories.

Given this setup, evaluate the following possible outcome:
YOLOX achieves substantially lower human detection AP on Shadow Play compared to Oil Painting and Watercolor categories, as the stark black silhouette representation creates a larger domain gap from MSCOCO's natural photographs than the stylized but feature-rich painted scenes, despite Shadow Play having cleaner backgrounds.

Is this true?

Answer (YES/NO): YES